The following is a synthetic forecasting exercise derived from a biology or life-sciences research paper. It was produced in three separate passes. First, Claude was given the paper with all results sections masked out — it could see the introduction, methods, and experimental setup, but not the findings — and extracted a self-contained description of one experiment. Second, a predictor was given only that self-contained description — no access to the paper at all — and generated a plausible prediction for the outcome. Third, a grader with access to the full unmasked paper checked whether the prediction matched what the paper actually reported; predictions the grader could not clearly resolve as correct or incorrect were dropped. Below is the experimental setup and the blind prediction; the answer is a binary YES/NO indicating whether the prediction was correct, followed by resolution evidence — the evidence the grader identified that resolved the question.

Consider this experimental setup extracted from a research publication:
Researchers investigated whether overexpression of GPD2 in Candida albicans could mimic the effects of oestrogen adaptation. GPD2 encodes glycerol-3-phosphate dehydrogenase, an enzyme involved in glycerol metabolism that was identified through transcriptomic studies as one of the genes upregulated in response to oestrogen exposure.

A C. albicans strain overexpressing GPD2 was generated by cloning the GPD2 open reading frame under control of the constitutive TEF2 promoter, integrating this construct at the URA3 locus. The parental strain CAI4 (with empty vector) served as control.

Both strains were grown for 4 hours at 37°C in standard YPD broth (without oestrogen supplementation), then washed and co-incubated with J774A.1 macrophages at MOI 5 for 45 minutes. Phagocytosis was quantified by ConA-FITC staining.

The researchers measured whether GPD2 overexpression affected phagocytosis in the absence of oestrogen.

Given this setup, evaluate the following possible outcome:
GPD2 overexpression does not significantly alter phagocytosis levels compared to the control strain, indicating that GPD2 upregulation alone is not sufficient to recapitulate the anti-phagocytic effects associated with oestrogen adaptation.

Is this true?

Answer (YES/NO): NO